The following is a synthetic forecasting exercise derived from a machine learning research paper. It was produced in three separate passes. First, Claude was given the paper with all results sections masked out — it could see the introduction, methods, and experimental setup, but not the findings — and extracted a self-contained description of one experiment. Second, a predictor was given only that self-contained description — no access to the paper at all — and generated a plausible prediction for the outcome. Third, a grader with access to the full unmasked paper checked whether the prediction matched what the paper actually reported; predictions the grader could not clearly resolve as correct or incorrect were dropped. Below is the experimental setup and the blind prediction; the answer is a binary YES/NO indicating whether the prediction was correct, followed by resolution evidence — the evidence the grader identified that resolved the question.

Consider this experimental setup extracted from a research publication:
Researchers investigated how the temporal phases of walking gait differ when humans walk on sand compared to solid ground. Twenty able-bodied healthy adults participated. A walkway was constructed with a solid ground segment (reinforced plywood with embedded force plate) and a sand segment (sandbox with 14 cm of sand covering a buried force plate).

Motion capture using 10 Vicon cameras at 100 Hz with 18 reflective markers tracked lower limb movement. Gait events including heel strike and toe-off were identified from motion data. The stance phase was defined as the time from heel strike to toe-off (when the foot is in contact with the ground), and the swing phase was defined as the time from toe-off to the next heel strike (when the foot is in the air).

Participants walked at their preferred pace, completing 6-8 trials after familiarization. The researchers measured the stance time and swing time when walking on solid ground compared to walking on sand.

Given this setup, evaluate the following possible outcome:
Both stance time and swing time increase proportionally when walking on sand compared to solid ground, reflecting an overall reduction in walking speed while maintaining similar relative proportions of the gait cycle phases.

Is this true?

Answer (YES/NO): NO